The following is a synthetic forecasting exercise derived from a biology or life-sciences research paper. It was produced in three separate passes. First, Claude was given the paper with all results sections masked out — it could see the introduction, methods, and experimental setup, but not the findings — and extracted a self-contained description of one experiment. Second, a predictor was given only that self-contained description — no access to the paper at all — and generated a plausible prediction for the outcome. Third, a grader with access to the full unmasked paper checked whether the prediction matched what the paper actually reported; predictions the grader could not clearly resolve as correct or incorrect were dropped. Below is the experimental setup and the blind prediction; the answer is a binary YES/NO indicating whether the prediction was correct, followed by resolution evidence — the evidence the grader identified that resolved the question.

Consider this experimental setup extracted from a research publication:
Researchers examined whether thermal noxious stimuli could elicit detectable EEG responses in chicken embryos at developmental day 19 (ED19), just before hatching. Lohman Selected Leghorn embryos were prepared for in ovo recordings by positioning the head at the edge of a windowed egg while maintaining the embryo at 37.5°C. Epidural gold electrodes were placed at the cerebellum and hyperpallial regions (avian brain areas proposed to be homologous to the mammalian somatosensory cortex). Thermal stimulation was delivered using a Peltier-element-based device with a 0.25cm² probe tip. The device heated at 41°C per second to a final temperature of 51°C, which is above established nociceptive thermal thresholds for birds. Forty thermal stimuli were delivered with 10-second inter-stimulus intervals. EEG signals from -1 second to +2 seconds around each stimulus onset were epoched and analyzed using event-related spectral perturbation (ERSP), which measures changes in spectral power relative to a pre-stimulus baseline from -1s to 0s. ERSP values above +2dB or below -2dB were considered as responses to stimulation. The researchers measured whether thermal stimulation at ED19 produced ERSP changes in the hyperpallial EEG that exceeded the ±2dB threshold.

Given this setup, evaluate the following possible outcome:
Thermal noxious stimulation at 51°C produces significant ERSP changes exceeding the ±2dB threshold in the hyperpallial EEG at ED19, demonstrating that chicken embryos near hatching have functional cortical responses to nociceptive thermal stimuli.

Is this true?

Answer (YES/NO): NO